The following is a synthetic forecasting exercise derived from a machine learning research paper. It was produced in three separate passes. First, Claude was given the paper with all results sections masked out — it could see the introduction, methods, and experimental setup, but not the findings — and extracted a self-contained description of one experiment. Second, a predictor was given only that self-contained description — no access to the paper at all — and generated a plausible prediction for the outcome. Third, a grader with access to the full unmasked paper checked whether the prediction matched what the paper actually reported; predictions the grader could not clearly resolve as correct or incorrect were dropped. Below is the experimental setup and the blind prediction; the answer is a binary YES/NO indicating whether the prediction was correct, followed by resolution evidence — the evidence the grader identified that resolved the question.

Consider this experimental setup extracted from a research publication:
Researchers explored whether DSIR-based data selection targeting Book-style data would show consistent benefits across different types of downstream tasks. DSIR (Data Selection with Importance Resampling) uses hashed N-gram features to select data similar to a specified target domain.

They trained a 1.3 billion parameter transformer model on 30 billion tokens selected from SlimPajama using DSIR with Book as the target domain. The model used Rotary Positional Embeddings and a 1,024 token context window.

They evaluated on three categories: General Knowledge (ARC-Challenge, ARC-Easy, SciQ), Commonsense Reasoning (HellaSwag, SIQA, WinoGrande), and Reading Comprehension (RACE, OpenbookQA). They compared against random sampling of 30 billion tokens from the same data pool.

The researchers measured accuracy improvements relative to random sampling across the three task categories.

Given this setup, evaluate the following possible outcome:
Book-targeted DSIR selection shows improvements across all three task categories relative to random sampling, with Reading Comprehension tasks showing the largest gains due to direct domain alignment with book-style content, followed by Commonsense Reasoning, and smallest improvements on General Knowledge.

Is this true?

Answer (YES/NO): NO